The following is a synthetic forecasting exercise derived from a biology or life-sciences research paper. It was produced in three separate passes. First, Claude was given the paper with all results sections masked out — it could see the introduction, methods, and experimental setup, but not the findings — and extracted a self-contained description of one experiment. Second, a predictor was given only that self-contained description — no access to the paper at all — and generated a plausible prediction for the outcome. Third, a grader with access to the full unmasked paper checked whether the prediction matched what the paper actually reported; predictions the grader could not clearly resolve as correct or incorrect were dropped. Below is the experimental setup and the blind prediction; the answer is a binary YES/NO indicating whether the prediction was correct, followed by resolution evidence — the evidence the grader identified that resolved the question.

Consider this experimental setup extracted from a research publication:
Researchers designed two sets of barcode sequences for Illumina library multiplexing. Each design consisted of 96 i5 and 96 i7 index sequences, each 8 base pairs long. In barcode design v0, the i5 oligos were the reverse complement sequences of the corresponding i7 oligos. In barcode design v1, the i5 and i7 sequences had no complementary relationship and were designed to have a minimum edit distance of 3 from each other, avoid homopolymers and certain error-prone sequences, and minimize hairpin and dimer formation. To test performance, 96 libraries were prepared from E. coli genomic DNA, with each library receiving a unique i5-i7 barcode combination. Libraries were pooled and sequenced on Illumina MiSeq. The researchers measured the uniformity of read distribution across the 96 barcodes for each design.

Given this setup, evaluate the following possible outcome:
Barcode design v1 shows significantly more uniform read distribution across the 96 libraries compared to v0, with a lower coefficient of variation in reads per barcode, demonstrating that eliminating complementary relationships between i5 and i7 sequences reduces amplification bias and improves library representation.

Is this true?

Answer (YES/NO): NO